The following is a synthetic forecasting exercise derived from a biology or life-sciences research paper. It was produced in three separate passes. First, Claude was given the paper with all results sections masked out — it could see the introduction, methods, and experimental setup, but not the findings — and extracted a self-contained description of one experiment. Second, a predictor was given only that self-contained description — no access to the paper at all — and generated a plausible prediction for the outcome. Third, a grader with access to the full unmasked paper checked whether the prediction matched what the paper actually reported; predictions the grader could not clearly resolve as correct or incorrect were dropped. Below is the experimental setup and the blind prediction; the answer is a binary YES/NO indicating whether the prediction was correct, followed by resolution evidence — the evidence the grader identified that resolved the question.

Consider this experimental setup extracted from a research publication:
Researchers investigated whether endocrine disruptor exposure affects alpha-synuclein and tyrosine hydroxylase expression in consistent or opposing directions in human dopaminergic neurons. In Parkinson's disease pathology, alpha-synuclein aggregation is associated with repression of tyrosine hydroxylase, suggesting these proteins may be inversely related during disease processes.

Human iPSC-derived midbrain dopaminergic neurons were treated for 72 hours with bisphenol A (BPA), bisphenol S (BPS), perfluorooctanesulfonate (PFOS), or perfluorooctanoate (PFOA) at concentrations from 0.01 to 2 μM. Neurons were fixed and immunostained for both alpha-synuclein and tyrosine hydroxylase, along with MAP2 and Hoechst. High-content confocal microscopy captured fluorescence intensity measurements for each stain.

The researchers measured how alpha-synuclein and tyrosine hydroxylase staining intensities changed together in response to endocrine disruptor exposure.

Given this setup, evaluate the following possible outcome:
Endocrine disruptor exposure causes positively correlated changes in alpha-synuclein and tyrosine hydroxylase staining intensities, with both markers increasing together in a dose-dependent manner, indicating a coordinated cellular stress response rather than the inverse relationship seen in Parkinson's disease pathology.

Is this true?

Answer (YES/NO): YES